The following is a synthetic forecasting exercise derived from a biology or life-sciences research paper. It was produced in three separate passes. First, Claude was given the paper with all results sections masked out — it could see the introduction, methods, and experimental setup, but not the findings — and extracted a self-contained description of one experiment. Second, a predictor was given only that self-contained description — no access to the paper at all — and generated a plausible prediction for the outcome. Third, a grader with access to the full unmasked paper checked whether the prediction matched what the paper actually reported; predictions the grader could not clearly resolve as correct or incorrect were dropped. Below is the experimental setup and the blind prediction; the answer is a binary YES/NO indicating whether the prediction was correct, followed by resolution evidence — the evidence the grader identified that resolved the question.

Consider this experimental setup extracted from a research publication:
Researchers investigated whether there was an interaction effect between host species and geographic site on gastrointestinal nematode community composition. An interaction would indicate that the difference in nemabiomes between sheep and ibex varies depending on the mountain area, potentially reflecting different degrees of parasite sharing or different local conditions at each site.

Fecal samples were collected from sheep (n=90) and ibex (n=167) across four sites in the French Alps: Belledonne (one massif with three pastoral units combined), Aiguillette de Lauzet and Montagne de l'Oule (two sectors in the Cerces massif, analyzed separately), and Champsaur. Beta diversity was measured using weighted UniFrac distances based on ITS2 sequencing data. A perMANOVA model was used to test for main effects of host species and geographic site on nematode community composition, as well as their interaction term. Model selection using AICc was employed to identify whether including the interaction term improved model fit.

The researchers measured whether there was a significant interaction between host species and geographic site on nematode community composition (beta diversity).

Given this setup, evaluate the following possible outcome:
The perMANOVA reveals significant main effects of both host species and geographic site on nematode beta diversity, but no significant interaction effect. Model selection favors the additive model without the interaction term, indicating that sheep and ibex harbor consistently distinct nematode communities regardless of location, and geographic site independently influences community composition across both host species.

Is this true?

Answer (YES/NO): NO